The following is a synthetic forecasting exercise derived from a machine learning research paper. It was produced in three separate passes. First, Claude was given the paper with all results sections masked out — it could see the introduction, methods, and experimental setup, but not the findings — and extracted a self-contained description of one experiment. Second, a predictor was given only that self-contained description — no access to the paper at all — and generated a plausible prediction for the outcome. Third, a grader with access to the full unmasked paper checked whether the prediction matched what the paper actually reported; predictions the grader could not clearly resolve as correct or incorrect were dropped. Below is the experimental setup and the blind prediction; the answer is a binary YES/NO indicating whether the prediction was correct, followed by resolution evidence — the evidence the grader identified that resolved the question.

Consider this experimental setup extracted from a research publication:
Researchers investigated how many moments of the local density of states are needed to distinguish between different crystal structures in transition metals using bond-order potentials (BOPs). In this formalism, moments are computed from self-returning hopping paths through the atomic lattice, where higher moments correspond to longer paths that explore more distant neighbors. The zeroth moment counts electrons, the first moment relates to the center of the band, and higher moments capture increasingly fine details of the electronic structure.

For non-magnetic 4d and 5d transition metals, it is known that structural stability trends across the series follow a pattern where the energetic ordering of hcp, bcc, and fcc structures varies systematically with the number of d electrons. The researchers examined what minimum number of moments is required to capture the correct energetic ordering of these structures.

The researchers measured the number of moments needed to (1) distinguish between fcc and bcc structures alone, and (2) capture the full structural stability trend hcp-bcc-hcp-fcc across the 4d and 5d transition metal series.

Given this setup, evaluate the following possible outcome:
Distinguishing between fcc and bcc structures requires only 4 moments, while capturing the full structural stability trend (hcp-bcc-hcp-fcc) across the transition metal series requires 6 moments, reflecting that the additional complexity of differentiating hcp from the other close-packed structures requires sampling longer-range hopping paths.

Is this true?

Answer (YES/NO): YES